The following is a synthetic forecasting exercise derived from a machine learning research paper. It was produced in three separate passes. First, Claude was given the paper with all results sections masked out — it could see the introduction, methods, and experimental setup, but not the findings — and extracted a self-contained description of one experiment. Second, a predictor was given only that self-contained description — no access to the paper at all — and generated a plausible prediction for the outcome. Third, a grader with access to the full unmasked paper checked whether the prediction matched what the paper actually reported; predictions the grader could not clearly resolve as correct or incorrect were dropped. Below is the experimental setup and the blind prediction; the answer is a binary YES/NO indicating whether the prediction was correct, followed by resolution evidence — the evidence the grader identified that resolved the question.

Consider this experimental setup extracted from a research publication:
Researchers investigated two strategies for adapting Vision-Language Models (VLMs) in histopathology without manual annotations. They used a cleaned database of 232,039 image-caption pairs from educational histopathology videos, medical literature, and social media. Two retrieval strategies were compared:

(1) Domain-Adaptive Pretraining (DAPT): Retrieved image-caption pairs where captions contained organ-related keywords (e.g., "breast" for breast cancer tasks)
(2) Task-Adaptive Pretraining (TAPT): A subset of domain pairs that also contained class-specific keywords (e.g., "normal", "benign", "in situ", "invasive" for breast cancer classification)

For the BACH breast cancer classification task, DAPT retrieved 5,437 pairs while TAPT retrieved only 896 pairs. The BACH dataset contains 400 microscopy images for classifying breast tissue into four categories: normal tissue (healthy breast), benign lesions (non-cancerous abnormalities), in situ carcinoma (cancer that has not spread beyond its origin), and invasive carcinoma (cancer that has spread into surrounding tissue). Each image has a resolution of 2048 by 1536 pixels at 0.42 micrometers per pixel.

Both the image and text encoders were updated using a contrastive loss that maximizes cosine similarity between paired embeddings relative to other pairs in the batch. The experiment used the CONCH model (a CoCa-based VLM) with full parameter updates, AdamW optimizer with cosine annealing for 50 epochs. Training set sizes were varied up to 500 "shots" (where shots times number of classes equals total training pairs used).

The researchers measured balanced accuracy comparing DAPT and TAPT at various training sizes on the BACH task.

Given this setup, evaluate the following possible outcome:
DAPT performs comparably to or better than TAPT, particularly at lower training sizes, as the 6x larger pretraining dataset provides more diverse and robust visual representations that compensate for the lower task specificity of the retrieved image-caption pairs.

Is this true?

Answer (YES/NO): NO